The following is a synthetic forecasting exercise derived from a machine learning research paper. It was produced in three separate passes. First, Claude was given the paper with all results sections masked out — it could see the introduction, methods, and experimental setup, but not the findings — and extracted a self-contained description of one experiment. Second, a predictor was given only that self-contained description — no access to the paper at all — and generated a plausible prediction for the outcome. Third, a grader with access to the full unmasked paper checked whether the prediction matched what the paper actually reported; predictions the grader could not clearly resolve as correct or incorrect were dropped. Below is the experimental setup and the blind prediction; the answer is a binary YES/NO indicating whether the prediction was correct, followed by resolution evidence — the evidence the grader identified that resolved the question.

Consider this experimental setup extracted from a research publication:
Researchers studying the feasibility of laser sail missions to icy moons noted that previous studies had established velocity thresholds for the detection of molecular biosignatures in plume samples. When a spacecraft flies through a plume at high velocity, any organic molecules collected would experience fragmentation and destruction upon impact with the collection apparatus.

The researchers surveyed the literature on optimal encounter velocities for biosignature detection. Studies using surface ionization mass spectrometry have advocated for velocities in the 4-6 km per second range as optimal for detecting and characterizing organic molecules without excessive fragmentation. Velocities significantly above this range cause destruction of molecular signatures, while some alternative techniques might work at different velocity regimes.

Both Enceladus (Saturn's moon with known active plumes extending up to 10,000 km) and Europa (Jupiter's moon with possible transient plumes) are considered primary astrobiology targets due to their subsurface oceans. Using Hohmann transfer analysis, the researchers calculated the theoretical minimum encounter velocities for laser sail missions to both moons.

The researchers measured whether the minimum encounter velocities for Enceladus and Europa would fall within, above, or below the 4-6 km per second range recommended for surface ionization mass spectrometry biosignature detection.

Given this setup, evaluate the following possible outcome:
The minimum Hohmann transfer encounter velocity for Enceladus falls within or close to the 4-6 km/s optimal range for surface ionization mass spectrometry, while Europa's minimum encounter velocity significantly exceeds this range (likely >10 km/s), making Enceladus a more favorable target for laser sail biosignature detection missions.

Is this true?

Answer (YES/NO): NO